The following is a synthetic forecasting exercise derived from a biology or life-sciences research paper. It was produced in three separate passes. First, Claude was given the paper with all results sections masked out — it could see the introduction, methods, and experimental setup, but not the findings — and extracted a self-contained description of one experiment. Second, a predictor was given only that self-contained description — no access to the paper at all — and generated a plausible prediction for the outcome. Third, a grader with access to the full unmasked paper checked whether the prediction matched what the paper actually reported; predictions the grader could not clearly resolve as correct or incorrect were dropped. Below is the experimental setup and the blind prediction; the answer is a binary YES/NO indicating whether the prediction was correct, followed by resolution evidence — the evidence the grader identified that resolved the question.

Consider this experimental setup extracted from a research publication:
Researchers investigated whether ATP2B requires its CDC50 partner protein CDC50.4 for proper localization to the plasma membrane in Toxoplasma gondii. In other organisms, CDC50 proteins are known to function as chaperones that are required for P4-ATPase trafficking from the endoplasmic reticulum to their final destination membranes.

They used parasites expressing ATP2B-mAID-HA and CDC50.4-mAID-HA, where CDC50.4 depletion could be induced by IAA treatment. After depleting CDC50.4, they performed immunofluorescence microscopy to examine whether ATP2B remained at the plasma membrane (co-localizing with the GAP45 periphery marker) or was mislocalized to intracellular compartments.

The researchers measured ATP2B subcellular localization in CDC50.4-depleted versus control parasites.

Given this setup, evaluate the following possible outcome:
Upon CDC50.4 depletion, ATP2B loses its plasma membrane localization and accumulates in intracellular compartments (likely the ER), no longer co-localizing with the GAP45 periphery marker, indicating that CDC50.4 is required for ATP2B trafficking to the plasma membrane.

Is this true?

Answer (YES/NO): NO